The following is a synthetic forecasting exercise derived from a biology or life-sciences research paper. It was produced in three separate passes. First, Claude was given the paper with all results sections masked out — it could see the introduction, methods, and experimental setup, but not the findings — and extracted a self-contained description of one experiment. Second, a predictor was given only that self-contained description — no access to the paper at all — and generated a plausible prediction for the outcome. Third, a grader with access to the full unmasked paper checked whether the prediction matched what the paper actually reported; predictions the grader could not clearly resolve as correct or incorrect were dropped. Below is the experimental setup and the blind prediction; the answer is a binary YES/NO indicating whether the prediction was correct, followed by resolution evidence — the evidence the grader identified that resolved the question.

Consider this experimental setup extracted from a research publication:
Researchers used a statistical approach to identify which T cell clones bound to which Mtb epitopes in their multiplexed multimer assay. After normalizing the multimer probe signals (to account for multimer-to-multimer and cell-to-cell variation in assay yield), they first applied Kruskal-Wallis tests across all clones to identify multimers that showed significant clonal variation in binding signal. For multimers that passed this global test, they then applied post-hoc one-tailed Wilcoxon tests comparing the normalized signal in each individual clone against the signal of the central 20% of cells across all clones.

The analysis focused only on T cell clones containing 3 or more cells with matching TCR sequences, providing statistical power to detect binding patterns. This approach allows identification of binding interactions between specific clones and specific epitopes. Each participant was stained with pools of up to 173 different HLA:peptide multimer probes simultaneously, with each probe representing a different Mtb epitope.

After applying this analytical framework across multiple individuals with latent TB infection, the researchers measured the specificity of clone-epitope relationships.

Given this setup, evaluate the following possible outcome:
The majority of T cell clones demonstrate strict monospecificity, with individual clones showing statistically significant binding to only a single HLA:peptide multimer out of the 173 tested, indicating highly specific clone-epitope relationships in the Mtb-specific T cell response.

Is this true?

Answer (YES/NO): NO